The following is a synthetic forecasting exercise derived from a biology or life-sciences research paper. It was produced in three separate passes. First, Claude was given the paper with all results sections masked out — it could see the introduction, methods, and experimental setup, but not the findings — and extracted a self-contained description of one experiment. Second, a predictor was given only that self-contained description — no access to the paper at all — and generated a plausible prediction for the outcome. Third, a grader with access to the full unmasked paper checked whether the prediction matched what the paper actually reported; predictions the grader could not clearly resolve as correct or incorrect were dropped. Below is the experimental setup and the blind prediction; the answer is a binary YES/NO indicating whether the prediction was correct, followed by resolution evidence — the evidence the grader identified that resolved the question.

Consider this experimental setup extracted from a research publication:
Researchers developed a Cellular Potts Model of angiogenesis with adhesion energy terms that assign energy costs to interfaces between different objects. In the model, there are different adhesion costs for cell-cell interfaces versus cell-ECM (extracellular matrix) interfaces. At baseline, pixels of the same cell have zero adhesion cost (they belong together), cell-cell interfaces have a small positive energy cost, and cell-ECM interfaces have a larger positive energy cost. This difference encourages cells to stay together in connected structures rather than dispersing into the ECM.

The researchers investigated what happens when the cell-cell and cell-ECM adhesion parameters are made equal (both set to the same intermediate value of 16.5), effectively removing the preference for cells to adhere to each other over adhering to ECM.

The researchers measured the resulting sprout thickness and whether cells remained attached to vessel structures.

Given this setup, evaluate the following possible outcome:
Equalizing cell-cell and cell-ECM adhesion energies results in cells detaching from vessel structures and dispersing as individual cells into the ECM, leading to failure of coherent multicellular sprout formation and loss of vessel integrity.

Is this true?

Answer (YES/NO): NO